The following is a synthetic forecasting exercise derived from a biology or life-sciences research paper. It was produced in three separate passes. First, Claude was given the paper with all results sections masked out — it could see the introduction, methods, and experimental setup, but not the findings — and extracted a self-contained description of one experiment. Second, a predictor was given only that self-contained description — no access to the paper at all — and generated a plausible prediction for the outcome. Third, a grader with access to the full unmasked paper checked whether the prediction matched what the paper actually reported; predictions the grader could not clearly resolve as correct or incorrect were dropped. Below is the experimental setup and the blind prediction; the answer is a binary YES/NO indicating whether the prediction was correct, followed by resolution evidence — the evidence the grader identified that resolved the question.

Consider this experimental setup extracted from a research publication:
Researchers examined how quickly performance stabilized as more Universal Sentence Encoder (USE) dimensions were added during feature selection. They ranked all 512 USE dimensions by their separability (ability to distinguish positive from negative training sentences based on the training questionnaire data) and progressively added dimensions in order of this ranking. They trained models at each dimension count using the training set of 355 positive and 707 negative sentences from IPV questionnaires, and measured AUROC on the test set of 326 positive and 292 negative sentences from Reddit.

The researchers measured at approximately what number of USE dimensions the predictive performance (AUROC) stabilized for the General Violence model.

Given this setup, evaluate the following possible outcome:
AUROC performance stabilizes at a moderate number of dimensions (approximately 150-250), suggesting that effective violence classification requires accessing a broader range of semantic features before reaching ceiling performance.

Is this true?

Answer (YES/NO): NO